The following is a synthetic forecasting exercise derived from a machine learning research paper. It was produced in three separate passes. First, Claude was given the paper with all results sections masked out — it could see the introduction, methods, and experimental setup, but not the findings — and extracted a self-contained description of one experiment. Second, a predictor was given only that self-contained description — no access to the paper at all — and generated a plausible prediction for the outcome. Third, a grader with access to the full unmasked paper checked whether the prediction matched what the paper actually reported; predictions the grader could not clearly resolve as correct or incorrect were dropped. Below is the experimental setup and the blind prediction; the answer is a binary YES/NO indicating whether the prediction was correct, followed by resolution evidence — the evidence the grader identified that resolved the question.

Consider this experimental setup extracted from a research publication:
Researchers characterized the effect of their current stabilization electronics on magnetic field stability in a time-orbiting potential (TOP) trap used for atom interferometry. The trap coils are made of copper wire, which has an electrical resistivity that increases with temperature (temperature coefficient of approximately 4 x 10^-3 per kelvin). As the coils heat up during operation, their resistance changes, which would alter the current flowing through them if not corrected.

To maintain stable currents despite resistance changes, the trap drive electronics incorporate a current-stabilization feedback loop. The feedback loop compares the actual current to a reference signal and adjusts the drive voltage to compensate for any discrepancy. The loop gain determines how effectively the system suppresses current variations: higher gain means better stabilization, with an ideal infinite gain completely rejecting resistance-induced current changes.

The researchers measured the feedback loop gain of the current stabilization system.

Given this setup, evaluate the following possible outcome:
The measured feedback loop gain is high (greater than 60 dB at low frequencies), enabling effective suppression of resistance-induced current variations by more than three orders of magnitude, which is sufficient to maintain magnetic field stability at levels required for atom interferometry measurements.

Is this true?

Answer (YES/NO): NO